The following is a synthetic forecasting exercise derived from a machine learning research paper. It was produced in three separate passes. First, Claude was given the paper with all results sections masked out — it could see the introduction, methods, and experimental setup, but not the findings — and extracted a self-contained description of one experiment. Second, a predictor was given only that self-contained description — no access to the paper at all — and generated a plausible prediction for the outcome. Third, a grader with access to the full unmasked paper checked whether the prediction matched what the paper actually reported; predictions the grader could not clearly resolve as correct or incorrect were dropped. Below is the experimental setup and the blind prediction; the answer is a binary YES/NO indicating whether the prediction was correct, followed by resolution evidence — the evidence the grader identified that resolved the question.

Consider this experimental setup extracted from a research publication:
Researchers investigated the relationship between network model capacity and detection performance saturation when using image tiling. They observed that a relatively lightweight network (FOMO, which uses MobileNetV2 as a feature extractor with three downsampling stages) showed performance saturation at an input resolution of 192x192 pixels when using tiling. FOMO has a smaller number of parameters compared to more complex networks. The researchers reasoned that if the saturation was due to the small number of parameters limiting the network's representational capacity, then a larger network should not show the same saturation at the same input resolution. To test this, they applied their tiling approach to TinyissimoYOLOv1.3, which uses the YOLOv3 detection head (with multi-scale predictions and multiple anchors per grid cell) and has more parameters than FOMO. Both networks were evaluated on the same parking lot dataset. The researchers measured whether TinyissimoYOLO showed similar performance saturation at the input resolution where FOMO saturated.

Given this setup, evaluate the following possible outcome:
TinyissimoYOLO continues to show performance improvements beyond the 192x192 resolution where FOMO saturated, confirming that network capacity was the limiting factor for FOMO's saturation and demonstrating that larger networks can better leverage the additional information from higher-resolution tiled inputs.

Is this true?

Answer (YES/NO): YES